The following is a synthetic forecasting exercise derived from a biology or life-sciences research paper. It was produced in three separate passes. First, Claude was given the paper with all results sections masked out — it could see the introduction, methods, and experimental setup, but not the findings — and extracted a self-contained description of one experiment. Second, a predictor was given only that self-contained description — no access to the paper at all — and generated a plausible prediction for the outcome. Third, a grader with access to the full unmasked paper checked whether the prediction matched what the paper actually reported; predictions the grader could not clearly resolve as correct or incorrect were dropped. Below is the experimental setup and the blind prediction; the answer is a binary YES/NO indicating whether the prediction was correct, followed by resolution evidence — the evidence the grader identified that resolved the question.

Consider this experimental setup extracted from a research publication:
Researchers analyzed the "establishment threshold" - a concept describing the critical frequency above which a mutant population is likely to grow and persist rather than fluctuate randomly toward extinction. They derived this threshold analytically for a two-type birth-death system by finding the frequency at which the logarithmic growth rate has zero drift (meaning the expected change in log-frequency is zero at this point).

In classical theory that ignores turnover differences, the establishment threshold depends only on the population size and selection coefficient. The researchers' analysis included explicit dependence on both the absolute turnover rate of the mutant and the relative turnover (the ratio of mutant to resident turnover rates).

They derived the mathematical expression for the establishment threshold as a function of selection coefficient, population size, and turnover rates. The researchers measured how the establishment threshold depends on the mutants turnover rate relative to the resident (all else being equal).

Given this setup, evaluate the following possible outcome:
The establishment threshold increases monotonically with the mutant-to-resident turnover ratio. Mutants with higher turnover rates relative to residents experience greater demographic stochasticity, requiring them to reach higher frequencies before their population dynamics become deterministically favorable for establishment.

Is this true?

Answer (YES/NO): YES